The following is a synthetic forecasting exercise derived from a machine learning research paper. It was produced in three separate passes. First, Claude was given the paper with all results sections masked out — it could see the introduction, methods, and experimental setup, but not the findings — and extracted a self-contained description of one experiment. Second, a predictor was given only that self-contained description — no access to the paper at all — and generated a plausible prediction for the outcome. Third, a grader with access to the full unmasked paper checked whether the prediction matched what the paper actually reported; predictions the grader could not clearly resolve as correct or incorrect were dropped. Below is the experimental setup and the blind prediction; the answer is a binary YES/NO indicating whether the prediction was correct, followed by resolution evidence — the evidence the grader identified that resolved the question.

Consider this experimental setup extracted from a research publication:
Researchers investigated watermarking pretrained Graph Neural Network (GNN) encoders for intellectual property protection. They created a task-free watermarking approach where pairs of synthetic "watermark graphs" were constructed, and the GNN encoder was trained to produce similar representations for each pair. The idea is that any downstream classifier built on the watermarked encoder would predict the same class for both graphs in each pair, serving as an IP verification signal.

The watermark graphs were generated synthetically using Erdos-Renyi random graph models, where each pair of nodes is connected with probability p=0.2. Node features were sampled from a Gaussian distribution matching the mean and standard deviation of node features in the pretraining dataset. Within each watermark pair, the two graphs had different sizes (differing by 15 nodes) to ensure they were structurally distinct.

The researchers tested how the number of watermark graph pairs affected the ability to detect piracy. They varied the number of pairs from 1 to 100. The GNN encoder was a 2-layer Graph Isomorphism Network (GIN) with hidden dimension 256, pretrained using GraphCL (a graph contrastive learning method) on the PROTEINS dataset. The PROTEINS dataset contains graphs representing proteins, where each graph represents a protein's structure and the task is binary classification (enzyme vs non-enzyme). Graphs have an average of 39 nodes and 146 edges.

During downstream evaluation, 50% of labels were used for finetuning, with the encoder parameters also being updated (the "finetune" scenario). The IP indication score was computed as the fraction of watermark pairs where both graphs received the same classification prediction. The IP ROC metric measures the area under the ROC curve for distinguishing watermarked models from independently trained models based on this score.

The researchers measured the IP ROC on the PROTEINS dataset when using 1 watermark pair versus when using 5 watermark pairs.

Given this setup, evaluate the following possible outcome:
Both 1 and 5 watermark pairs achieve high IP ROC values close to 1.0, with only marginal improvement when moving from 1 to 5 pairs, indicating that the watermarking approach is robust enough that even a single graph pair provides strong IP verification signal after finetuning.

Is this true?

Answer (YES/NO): NO